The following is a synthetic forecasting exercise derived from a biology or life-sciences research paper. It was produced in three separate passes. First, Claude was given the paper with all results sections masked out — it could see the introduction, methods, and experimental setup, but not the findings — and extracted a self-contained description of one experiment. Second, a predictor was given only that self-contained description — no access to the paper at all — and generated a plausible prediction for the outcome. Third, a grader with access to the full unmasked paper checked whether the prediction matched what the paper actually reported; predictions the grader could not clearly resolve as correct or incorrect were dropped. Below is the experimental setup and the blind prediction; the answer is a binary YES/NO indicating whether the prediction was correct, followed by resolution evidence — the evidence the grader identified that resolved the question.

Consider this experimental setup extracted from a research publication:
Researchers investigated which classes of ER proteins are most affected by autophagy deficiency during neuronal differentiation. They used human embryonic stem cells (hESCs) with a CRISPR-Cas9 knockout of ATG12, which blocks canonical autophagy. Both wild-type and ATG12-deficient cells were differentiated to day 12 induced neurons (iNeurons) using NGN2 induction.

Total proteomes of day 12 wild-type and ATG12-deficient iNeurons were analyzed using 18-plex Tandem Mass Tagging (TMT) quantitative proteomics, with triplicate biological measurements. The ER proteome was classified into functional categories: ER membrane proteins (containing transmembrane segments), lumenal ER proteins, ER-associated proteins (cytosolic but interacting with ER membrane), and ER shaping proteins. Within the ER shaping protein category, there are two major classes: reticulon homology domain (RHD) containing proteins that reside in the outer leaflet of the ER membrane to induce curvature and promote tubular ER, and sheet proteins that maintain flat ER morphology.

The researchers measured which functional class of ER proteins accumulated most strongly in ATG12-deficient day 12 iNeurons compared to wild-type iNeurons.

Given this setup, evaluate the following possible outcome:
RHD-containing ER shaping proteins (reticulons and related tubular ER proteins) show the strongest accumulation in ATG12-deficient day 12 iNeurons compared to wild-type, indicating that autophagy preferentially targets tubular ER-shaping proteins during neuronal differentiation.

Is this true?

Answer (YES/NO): YES